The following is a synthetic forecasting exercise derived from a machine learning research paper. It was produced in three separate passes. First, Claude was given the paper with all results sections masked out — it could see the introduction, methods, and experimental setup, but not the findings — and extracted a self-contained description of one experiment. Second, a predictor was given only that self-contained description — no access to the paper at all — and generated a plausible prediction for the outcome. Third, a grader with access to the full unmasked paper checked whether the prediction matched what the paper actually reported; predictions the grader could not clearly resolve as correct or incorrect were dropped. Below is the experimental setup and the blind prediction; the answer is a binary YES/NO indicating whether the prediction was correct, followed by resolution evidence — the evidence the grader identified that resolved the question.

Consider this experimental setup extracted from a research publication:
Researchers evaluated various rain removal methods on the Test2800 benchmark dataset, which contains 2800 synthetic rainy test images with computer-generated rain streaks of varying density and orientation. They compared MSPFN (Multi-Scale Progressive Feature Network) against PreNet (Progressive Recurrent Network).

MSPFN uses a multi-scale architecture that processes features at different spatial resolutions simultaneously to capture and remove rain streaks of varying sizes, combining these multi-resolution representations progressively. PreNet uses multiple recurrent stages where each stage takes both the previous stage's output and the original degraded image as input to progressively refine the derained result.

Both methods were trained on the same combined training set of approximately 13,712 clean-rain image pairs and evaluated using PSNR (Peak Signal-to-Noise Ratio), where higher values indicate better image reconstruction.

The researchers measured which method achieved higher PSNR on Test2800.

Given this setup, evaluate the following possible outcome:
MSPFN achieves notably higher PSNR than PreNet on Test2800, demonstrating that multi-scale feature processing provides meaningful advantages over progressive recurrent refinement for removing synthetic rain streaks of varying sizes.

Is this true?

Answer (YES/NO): YES